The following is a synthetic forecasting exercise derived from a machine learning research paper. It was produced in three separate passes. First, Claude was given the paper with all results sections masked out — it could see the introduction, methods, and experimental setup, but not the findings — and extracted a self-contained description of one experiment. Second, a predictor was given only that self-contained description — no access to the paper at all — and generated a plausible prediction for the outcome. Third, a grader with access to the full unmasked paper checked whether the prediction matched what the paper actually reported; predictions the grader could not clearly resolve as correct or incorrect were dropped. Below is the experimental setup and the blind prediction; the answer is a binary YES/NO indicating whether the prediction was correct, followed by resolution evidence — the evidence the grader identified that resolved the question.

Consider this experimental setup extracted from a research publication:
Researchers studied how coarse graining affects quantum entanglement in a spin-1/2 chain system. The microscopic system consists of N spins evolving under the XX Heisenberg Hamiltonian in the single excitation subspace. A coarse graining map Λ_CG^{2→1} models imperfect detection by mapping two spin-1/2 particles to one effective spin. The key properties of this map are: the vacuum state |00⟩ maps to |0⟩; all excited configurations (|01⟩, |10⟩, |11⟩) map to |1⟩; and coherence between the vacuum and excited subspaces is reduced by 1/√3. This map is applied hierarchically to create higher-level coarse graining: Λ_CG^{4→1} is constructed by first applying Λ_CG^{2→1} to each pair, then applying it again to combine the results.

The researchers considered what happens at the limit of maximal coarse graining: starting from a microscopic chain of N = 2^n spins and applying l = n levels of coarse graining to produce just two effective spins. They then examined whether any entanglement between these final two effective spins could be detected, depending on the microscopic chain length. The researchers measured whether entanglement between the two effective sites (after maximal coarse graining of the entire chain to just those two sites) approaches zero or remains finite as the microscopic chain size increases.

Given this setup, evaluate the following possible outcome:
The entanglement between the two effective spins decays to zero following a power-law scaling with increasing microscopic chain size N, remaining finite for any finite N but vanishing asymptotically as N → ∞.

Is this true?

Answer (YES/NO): NO